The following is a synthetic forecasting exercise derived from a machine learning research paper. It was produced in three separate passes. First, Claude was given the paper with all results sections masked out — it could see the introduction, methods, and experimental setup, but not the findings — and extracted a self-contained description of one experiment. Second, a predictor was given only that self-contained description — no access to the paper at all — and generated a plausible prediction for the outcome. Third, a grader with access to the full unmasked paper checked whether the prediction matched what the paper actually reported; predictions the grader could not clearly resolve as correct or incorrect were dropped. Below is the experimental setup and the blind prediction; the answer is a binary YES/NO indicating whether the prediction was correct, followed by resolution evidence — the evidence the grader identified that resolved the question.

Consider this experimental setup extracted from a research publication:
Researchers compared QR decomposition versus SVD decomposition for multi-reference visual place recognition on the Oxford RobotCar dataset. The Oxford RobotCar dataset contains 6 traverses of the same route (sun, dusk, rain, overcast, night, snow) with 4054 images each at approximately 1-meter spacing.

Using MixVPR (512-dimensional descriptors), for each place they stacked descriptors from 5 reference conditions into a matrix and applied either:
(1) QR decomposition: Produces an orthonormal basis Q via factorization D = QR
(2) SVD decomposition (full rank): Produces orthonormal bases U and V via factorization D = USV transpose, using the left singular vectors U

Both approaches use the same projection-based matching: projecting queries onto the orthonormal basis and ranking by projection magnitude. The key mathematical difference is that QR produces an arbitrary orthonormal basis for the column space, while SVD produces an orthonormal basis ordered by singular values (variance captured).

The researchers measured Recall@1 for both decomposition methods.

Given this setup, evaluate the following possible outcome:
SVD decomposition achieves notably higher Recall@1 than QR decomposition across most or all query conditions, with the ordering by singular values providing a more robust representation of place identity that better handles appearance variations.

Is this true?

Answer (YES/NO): NO